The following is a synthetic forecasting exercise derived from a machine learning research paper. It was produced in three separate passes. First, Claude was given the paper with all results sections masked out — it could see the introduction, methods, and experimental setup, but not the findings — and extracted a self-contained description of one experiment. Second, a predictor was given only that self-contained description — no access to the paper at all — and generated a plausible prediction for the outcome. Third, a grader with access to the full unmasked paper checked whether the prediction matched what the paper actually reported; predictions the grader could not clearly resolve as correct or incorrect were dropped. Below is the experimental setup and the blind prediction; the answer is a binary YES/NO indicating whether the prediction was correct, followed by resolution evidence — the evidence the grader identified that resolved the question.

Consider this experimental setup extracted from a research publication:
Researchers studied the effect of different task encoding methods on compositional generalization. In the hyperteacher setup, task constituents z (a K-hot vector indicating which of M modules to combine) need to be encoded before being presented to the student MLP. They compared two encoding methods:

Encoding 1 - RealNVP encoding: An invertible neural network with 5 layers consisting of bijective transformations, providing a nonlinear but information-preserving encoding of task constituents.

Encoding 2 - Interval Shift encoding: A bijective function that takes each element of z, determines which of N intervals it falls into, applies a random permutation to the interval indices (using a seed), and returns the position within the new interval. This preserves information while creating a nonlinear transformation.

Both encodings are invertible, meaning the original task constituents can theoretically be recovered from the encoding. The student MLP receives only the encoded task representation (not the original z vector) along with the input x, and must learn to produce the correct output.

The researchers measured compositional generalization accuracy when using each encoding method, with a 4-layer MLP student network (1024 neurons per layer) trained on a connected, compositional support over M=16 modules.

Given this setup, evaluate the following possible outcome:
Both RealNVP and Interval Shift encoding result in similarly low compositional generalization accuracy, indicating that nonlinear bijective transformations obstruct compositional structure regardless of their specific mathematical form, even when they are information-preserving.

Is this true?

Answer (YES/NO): NO